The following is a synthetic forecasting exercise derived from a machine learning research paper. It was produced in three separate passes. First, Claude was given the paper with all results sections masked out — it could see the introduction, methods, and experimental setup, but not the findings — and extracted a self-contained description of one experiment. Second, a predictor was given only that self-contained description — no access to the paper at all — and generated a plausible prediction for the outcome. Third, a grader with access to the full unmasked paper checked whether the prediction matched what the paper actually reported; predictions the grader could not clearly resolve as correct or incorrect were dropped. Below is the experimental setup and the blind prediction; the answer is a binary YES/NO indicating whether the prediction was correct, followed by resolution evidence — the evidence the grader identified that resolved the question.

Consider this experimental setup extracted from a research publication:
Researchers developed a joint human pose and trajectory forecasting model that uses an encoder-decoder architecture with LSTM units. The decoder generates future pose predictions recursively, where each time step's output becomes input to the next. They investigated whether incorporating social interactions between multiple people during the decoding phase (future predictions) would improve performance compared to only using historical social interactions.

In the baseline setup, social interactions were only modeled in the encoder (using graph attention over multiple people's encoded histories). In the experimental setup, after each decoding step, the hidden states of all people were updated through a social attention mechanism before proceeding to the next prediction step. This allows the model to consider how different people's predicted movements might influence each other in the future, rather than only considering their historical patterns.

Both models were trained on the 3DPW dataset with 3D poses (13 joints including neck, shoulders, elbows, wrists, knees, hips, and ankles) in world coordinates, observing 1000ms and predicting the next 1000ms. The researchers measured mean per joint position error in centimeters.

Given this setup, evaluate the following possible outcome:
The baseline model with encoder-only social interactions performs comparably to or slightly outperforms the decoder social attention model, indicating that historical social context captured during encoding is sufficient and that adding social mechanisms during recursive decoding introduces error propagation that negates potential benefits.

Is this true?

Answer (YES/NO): NO